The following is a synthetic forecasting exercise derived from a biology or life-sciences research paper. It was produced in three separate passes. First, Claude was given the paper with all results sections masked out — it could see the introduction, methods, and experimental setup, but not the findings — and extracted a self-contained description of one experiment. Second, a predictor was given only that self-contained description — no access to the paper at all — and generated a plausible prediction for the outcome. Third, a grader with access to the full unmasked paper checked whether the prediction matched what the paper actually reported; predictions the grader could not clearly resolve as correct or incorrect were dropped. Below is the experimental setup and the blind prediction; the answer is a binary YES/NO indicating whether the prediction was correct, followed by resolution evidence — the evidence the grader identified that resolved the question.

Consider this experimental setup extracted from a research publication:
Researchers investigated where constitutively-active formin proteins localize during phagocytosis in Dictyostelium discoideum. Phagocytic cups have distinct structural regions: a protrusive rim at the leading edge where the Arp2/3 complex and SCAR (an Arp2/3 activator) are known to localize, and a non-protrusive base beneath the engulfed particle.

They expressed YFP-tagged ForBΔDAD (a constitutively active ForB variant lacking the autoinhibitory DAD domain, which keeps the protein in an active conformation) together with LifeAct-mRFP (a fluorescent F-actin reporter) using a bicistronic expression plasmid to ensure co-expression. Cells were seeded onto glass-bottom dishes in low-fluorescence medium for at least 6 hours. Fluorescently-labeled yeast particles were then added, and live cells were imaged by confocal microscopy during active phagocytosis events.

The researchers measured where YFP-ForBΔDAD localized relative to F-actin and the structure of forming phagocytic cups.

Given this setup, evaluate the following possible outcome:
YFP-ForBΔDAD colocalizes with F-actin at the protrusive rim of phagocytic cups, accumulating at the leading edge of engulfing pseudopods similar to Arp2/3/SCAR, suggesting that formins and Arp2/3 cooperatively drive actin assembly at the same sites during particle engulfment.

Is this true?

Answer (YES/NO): NO